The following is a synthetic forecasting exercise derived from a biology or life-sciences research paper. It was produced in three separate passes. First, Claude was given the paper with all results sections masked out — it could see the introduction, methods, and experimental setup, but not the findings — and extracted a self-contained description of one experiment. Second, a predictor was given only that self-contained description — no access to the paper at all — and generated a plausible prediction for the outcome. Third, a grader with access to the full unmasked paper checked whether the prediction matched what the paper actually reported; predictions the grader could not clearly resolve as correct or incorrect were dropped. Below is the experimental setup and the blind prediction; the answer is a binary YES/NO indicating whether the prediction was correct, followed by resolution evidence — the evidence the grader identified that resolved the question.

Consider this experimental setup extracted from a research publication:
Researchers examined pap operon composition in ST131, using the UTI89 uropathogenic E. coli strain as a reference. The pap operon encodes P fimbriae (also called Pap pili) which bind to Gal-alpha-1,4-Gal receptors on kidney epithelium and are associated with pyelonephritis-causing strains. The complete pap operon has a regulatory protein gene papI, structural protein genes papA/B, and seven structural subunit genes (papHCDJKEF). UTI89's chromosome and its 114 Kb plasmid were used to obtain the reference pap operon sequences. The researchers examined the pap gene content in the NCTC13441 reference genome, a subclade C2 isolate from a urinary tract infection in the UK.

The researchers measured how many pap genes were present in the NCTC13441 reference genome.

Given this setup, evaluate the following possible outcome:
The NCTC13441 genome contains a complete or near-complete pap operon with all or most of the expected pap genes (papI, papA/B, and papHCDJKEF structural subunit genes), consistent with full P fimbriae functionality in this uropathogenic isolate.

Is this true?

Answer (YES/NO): NO